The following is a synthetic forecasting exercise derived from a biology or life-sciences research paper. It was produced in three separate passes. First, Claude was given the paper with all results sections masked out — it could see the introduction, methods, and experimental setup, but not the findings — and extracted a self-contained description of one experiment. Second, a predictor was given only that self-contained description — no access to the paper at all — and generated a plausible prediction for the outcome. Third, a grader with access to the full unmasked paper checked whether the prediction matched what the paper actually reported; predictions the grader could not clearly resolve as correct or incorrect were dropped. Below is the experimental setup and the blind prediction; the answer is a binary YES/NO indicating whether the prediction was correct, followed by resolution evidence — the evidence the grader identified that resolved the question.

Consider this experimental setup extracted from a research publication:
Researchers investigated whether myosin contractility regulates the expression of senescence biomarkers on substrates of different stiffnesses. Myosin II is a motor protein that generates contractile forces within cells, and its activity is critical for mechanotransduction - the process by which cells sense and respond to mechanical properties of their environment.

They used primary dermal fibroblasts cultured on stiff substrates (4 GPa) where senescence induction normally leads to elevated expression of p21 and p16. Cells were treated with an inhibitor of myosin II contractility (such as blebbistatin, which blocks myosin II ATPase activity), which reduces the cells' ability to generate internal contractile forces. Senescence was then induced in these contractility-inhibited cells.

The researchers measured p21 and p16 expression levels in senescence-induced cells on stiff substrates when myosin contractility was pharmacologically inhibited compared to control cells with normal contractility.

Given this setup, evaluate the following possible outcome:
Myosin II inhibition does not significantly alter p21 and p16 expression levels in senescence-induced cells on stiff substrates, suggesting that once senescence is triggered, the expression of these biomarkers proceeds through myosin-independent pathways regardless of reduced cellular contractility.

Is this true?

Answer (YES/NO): NO